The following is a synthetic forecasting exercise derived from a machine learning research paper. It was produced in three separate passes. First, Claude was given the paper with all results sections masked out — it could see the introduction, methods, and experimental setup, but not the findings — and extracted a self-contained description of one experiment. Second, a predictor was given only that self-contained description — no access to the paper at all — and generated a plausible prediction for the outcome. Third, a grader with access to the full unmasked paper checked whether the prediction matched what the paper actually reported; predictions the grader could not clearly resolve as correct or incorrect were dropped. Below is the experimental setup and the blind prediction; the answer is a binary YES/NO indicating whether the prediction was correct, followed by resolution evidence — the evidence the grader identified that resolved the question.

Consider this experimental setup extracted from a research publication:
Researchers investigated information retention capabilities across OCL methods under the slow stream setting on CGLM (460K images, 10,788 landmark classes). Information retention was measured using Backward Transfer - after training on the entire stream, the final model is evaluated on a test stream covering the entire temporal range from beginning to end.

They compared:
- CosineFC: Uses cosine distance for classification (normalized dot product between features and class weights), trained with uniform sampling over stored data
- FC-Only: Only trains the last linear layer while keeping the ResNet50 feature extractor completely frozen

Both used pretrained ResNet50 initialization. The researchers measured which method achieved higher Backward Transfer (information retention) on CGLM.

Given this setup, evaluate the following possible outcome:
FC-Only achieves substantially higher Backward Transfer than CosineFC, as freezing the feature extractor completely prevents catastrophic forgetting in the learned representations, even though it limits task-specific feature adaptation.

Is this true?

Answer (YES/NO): NO